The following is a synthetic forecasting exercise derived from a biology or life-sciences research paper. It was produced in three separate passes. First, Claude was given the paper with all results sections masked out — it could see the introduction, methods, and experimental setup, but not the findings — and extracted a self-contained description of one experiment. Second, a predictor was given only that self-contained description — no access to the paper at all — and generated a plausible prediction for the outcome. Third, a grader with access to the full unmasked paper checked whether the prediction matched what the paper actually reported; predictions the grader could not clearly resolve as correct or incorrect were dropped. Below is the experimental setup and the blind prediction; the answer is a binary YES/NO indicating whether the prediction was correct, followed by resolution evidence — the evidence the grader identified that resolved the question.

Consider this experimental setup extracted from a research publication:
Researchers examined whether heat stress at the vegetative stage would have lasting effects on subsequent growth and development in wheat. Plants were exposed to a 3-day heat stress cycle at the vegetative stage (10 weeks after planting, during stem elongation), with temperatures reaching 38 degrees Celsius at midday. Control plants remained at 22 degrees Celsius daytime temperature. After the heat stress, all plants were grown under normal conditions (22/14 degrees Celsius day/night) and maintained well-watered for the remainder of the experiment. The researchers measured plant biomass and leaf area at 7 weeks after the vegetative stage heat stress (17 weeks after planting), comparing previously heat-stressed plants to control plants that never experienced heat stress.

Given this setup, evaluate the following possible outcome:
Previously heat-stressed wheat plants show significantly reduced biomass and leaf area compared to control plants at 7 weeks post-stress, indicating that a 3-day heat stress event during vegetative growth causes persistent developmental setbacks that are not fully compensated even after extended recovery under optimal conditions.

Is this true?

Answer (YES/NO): NO